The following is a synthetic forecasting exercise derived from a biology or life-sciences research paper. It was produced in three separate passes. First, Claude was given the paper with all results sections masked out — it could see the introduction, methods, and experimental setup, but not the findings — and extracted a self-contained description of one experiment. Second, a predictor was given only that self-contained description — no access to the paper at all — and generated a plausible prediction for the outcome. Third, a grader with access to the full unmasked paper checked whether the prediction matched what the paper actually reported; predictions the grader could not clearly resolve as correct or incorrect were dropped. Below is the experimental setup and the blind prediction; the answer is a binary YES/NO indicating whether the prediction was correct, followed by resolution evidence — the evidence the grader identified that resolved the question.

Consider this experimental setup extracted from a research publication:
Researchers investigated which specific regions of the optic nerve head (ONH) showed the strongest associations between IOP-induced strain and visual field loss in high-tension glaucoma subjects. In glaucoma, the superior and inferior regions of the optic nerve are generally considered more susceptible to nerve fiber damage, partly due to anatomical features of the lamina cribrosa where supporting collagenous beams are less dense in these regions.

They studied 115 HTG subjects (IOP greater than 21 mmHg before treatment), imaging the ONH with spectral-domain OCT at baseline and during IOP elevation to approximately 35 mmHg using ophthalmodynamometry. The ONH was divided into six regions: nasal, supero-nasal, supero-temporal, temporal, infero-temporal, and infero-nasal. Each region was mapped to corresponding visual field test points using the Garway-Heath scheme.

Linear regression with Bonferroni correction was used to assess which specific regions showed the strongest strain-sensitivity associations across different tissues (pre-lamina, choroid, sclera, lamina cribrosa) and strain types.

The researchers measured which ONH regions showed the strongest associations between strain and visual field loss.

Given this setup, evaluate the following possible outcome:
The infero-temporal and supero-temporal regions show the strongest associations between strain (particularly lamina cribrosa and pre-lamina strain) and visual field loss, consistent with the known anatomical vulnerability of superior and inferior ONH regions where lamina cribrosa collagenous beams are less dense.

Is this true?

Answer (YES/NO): NO